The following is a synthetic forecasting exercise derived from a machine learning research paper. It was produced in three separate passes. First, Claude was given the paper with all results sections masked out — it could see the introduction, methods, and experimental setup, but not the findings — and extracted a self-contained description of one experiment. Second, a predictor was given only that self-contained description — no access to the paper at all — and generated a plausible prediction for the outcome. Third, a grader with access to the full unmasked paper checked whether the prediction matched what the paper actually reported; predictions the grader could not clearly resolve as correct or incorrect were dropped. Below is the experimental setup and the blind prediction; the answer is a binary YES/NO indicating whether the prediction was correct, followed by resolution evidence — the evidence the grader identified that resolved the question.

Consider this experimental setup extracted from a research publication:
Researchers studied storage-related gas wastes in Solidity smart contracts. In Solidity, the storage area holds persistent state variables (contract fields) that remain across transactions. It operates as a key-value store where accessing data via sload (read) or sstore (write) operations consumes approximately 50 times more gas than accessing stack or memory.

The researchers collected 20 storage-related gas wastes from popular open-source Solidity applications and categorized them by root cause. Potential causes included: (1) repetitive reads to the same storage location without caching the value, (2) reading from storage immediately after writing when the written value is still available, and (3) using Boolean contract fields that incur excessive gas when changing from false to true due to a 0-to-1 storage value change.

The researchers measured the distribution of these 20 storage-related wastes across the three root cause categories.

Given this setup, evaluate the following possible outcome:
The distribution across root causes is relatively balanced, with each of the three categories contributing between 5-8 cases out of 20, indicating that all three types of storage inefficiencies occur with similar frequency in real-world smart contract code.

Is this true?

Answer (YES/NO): NO